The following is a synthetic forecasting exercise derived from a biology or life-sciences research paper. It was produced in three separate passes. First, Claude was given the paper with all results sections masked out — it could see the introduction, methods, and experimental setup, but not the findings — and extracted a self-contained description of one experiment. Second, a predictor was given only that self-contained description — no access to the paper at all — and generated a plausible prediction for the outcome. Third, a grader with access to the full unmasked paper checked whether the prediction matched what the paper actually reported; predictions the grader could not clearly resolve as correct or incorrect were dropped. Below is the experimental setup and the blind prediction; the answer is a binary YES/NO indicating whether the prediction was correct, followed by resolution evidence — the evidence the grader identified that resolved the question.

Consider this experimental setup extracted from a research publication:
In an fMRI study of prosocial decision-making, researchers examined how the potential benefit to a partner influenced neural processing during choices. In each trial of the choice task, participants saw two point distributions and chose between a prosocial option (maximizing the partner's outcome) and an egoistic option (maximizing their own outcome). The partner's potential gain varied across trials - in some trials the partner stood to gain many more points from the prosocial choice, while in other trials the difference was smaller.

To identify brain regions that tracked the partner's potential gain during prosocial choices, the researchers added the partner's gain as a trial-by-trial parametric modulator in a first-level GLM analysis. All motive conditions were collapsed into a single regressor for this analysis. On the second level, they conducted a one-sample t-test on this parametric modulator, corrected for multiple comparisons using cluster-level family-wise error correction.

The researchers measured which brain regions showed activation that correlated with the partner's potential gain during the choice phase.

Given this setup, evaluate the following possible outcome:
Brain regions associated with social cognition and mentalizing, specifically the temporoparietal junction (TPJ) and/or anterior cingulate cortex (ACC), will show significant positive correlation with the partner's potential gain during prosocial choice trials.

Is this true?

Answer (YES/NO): NO